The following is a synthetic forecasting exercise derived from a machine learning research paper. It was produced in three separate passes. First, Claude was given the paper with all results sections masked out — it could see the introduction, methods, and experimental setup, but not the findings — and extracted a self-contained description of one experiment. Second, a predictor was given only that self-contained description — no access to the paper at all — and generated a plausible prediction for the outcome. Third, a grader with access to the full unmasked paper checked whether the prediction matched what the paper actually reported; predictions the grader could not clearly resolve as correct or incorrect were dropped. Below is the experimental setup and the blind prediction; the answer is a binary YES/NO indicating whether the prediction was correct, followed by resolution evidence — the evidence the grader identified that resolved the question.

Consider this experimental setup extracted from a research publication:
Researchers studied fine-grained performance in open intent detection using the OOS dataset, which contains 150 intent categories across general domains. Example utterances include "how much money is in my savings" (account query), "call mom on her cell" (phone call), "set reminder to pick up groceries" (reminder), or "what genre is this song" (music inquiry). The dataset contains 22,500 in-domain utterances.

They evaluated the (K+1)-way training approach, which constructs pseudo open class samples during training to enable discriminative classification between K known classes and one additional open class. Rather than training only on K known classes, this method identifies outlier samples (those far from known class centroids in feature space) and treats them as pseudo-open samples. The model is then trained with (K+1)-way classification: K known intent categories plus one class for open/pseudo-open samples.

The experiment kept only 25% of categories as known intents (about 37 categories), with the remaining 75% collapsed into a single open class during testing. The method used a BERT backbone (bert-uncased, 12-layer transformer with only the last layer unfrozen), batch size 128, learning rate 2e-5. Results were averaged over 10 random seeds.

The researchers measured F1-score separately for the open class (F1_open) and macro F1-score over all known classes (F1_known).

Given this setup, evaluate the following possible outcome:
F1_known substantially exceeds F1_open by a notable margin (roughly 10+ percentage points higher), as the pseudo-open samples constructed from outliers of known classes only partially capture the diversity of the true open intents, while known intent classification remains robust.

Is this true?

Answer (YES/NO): NO